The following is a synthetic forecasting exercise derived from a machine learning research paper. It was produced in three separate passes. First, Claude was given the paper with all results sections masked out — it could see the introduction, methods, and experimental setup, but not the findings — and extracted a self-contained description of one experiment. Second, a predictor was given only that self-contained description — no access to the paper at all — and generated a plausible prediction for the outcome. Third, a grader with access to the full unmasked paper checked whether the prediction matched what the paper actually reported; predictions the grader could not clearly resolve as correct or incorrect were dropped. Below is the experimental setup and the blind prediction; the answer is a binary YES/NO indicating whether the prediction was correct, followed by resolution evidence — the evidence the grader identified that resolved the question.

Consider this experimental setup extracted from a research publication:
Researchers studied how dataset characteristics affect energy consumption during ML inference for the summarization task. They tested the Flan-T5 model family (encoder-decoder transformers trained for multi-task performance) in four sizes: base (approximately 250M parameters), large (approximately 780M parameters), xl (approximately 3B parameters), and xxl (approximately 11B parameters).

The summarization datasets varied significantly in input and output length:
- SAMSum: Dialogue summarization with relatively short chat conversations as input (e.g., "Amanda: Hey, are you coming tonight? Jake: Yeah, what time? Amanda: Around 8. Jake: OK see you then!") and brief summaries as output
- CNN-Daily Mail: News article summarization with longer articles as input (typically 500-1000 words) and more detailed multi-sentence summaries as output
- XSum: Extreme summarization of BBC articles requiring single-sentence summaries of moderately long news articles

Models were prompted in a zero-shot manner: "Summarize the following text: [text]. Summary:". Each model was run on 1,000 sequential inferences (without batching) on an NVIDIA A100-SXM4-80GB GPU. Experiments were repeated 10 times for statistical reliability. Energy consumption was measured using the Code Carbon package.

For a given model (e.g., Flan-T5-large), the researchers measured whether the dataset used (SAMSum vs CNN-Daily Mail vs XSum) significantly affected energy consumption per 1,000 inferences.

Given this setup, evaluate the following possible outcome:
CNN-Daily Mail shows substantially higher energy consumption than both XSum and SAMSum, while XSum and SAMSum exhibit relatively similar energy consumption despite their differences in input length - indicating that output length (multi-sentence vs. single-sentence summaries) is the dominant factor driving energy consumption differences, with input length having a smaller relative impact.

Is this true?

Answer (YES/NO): NO